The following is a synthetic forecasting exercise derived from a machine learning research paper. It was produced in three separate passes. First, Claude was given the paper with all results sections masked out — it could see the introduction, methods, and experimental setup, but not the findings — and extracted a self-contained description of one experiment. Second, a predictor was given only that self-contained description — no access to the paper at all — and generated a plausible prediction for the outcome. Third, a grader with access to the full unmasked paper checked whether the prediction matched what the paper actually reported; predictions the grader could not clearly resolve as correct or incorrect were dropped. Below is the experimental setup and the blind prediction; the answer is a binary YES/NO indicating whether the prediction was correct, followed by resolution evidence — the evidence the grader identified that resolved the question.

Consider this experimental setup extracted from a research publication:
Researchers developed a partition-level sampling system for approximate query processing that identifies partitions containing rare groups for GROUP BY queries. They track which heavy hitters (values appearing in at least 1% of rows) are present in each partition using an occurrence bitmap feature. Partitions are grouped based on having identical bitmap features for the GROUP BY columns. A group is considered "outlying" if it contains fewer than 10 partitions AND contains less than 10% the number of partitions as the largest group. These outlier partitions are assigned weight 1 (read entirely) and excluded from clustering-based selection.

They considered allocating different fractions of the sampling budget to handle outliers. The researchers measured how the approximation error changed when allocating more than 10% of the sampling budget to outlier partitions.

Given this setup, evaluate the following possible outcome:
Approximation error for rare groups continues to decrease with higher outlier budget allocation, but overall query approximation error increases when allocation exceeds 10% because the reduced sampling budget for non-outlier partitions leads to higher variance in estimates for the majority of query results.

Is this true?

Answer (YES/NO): NO